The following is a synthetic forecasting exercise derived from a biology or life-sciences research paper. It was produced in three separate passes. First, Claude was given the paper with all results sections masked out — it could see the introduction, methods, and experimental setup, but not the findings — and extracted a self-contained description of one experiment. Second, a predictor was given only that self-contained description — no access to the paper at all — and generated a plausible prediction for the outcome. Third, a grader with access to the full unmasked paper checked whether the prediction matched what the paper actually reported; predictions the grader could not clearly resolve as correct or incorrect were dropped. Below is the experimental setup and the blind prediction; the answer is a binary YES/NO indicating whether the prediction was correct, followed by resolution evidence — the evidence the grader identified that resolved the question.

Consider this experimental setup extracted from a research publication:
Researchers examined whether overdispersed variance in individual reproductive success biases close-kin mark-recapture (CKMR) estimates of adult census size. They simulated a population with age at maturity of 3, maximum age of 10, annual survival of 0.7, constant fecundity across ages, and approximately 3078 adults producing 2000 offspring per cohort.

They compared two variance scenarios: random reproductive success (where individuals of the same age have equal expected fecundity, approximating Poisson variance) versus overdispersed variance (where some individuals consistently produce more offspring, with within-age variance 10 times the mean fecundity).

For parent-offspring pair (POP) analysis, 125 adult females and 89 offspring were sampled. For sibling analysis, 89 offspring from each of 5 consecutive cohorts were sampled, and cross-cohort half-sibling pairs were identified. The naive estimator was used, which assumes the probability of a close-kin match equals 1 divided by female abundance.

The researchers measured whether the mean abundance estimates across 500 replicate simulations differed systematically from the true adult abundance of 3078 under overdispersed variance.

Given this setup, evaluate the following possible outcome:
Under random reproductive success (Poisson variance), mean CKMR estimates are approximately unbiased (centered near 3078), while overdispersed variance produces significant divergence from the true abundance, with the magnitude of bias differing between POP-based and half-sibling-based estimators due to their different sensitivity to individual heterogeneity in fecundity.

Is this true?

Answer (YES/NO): NO